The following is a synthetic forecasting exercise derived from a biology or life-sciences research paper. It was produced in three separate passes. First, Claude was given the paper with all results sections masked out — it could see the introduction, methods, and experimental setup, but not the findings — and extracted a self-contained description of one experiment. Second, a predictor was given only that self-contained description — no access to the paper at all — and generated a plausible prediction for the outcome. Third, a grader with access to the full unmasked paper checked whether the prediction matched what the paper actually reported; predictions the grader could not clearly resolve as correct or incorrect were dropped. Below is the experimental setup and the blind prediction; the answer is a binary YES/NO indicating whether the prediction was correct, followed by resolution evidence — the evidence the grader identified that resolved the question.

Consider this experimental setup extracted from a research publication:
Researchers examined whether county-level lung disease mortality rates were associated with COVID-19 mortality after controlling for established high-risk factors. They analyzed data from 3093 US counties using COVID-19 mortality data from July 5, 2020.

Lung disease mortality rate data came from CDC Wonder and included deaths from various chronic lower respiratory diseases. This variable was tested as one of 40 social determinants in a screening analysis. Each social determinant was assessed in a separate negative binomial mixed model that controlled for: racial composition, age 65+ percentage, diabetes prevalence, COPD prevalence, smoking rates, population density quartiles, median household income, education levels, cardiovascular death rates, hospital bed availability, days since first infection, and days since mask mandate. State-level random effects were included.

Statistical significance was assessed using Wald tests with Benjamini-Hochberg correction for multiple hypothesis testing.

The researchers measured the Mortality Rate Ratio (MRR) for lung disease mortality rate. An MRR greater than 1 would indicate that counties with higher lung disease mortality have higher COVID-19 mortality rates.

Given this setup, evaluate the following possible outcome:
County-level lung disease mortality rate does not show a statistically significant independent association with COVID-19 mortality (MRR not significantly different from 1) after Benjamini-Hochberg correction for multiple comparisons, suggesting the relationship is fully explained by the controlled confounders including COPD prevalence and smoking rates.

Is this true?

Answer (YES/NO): YES